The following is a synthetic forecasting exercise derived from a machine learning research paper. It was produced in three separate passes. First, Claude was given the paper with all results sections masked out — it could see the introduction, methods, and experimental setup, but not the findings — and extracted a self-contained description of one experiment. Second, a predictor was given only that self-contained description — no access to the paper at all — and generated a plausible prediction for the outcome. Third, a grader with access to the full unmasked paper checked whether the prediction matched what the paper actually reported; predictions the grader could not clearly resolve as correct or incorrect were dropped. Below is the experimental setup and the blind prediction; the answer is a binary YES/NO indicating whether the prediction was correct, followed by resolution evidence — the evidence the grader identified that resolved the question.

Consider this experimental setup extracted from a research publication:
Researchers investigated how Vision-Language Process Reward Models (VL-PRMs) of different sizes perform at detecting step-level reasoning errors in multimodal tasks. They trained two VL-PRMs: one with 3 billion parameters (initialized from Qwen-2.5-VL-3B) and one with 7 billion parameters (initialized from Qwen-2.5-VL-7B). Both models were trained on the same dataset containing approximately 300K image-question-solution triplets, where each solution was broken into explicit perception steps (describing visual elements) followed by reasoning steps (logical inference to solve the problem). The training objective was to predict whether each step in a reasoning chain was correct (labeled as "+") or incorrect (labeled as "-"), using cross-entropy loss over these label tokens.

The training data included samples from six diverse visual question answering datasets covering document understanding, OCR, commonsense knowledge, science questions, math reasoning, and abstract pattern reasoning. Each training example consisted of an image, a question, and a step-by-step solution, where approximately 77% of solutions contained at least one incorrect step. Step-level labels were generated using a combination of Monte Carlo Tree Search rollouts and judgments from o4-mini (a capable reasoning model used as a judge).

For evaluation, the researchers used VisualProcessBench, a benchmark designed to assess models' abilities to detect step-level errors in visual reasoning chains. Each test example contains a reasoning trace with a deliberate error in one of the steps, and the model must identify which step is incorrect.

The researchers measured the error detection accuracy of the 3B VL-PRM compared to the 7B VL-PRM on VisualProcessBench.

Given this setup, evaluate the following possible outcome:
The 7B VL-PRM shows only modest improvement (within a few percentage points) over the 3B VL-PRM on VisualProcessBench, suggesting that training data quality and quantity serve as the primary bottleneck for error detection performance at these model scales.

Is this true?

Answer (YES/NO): NO